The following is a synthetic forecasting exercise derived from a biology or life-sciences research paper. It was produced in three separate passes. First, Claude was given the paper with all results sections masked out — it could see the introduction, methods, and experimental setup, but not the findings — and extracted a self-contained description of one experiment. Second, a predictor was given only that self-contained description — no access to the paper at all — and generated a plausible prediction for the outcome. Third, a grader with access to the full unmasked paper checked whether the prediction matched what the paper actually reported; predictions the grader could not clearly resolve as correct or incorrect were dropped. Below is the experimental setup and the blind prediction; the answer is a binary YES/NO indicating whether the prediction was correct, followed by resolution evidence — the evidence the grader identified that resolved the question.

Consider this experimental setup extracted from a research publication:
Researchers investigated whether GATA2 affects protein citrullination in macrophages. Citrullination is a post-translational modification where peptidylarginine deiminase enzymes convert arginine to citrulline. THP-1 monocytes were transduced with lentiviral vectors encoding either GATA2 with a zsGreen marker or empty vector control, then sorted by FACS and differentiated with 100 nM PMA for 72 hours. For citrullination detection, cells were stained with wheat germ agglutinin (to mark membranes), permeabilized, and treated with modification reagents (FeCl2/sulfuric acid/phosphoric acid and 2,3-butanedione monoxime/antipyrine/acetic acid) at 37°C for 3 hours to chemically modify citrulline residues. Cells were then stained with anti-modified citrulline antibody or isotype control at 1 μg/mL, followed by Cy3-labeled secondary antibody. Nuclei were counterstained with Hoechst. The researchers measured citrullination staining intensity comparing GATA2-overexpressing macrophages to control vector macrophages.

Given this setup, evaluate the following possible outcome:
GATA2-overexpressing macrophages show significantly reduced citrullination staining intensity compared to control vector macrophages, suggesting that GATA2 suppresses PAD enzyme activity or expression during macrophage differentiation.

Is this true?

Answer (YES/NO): NO